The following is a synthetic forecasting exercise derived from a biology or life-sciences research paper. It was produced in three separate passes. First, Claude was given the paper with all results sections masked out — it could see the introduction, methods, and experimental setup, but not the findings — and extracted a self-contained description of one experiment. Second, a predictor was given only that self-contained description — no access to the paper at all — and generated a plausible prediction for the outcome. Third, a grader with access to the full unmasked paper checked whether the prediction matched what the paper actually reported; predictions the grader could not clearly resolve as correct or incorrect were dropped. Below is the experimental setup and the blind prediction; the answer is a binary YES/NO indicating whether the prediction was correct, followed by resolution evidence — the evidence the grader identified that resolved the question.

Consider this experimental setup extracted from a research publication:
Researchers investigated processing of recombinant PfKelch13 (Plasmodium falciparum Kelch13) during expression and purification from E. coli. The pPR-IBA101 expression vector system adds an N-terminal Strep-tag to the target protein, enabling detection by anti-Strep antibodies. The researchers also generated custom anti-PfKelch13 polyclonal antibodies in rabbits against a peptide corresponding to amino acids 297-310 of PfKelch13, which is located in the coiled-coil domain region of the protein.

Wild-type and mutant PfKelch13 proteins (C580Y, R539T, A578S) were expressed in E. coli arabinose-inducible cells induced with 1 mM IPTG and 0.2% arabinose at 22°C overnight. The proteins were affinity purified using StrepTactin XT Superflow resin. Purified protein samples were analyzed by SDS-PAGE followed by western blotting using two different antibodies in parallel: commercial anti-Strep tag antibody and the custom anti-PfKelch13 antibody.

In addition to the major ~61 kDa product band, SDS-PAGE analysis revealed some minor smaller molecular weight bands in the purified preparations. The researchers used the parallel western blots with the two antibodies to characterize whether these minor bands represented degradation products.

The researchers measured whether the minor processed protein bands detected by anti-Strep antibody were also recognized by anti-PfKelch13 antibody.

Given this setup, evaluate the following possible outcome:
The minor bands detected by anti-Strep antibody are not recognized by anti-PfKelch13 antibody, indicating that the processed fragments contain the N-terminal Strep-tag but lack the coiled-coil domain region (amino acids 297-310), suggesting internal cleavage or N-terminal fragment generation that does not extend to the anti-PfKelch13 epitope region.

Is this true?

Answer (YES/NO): YES